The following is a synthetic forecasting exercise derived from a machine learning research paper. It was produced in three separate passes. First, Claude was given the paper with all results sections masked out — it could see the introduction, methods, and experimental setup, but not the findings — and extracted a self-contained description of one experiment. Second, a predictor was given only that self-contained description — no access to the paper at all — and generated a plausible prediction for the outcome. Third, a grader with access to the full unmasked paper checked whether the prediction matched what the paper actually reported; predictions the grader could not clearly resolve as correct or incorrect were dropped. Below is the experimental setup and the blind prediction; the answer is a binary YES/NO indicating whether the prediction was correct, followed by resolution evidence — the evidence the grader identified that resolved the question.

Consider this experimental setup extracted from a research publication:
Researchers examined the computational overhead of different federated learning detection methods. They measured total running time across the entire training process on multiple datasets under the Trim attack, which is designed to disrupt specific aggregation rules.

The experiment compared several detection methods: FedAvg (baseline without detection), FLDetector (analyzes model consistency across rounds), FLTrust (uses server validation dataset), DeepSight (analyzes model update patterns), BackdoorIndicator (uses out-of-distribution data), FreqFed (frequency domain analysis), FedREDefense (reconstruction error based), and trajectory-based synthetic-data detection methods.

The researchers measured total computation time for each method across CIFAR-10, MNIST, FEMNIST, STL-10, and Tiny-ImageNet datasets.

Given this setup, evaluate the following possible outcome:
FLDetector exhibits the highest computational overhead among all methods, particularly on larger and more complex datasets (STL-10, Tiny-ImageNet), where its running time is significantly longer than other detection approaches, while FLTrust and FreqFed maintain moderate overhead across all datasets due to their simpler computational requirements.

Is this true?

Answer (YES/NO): NO